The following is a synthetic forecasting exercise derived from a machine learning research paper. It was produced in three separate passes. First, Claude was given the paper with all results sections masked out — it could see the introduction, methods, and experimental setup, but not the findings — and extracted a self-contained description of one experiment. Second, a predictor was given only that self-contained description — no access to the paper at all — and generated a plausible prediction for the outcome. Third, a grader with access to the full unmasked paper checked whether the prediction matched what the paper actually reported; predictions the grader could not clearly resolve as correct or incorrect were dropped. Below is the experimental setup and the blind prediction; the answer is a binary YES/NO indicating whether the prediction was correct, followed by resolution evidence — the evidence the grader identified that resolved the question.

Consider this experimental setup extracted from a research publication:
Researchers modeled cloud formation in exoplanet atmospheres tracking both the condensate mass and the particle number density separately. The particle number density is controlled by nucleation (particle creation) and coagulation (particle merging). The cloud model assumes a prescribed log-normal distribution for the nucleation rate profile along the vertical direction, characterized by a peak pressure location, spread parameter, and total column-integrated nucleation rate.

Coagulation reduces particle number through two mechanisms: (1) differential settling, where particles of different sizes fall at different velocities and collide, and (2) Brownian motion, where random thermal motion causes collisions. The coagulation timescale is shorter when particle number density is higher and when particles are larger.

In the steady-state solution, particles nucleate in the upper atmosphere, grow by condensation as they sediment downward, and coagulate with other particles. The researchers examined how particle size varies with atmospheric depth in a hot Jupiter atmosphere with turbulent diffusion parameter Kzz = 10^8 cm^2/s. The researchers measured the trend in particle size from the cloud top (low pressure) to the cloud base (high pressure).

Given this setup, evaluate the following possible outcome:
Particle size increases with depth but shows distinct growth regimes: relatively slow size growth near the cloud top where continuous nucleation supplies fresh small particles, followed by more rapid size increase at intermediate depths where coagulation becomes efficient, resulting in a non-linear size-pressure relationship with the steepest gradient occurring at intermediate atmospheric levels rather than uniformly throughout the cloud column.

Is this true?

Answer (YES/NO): NO